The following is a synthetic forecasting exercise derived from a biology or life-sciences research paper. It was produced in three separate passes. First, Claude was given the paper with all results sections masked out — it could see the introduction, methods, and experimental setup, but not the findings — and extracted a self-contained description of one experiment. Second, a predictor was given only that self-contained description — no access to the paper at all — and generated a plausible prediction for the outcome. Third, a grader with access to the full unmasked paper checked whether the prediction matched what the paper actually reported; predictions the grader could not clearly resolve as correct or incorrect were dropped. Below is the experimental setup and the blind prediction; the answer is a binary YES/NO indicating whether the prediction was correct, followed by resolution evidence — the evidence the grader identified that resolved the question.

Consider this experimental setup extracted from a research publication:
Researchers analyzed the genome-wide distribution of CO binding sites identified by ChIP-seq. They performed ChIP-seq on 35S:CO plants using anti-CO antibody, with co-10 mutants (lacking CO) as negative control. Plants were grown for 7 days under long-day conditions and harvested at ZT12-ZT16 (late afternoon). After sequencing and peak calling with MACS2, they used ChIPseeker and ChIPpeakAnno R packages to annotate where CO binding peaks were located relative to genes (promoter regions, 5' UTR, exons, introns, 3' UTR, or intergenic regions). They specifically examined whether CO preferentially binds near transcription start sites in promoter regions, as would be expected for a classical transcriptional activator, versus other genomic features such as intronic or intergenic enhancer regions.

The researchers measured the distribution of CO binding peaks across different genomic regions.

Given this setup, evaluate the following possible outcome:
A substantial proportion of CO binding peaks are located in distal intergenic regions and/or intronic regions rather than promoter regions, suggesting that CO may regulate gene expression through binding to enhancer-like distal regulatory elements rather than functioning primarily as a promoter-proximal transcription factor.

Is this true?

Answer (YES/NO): NO